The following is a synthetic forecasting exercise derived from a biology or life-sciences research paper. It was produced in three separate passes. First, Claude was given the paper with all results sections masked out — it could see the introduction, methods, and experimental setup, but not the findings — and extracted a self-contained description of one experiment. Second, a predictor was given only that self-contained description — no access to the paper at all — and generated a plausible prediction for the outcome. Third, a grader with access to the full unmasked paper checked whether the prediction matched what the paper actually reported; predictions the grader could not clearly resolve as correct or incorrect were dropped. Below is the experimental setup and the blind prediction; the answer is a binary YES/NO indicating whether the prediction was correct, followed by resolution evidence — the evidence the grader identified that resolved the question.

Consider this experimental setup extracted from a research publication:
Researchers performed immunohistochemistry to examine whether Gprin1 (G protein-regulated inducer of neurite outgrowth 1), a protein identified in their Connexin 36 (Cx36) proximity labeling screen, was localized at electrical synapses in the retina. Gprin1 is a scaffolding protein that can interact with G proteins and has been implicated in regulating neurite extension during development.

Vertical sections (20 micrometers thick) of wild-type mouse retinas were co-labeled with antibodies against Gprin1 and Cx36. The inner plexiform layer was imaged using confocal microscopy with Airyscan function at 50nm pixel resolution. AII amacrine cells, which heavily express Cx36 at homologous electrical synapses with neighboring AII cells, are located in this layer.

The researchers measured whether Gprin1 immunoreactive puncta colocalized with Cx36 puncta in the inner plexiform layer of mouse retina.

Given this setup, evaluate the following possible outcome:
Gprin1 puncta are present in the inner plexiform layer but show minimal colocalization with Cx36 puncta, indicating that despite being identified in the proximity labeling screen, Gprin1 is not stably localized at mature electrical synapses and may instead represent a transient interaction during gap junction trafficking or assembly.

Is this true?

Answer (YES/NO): NO